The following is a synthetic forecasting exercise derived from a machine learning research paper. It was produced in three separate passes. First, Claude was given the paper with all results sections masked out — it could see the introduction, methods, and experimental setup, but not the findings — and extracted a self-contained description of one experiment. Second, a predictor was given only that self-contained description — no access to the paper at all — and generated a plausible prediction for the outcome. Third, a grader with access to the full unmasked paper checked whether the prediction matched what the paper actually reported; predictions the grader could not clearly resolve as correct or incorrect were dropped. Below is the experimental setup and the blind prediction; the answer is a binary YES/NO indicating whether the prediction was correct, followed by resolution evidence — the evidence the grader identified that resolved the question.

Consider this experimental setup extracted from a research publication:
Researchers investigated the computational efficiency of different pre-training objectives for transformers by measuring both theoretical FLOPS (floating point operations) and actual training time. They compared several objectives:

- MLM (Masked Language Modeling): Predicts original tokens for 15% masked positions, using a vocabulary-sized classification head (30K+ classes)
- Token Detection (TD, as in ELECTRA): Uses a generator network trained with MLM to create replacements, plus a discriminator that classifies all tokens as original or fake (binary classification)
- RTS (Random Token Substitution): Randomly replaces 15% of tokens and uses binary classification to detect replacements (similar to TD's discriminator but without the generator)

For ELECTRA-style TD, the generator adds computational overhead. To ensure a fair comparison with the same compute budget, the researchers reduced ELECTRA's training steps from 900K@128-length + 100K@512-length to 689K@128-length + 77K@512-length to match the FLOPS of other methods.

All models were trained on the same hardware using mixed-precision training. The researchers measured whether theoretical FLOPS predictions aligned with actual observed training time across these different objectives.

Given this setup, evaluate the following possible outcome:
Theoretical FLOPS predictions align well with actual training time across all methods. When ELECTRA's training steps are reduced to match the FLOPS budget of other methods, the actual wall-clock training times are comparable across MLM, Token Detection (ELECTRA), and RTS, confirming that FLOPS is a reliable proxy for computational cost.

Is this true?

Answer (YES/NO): NO